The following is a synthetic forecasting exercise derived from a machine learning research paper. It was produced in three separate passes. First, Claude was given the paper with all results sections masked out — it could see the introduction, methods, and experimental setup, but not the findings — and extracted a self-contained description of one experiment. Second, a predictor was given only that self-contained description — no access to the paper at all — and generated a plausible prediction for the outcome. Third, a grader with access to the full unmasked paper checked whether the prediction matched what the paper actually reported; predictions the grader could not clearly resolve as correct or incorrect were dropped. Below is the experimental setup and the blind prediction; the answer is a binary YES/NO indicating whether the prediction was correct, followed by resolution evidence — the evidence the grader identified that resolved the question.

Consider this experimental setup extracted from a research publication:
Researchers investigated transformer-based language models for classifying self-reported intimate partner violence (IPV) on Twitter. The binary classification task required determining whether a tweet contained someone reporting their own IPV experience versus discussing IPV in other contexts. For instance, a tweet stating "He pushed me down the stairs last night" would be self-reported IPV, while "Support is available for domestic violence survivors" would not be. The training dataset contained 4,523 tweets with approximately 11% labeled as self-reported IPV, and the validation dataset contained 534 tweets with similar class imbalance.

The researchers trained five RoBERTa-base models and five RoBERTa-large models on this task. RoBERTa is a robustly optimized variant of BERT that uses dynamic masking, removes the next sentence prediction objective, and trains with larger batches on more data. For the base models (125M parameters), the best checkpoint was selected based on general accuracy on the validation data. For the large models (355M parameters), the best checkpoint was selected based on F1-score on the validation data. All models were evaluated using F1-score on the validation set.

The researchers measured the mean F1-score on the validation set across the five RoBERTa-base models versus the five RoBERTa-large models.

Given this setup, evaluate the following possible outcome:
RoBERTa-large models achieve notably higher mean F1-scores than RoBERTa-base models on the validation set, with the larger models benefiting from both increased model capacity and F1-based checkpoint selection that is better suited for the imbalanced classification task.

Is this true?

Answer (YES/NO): YES